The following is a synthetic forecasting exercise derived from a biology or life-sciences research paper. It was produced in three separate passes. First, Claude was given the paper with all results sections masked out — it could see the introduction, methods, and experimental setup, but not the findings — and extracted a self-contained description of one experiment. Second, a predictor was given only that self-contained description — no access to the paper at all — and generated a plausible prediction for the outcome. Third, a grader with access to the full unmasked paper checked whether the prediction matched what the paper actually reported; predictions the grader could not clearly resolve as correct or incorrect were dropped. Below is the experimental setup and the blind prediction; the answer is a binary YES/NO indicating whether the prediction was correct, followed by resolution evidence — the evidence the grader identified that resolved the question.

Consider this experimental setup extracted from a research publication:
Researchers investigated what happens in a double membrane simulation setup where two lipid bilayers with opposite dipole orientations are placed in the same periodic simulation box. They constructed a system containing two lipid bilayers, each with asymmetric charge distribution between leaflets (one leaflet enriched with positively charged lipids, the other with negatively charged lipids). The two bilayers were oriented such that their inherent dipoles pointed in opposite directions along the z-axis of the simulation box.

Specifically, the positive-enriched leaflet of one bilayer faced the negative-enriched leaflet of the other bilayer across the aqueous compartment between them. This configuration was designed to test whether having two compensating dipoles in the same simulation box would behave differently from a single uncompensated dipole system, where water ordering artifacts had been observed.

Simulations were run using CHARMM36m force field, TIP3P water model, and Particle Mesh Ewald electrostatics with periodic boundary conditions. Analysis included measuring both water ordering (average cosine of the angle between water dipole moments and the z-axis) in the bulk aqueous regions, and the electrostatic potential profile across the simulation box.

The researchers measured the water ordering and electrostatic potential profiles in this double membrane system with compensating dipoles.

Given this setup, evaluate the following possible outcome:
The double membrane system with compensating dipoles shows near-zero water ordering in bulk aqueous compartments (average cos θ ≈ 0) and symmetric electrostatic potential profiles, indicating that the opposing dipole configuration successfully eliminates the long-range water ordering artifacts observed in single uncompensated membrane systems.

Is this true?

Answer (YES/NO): NO